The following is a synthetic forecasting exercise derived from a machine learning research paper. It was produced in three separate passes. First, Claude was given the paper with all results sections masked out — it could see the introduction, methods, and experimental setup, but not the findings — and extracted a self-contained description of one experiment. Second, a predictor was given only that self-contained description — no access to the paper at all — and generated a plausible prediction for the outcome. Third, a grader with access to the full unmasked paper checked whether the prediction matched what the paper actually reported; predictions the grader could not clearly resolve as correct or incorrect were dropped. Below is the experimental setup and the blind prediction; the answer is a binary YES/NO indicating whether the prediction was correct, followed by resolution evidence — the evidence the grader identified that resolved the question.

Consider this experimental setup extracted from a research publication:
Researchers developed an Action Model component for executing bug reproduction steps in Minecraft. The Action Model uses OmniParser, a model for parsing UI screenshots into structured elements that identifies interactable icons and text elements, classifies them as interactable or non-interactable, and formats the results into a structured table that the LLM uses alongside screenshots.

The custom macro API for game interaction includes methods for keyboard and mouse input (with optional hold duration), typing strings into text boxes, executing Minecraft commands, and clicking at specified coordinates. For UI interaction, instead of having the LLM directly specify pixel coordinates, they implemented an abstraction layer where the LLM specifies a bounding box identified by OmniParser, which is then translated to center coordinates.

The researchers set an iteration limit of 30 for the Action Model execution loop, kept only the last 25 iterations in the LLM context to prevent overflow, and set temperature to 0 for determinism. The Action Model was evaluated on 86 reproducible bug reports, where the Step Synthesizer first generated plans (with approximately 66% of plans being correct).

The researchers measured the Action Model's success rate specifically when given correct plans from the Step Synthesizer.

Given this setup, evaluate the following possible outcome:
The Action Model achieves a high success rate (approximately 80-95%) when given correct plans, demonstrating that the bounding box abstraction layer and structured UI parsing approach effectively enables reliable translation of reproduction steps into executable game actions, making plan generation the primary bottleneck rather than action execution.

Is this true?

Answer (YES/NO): NO